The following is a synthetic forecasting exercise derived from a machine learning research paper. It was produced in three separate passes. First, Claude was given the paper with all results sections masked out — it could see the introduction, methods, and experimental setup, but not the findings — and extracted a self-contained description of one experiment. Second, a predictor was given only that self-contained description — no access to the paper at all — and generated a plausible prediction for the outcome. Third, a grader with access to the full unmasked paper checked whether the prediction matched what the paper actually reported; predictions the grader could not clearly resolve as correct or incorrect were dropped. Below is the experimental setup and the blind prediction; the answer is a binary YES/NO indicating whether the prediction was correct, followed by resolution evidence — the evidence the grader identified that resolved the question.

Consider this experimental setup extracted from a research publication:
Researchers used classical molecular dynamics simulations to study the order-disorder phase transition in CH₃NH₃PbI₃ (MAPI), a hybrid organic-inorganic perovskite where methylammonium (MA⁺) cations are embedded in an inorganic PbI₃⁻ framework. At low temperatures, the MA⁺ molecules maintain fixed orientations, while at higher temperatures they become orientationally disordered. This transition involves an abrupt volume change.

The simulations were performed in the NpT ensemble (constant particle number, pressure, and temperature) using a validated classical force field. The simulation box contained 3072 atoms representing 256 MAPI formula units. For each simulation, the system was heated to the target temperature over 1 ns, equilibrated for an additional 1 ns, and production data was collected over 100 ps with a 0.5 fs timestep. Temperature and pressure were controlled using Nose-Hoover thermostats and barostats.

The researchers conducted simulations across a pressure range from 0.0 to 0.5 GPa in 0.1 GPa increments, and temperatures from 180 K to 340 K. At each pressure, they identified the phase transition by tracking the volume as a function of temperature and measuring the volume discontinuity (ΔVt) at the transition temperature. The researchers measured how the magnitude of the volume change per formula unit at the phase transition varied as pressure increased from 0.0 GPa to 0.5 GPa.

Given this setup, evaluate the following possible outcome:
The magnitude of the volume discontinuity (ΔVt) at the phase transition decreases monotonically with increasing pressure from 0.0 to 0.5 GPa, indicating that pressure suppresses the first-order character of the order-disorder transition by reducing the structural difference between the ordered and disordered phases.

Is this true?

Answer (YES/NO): NO